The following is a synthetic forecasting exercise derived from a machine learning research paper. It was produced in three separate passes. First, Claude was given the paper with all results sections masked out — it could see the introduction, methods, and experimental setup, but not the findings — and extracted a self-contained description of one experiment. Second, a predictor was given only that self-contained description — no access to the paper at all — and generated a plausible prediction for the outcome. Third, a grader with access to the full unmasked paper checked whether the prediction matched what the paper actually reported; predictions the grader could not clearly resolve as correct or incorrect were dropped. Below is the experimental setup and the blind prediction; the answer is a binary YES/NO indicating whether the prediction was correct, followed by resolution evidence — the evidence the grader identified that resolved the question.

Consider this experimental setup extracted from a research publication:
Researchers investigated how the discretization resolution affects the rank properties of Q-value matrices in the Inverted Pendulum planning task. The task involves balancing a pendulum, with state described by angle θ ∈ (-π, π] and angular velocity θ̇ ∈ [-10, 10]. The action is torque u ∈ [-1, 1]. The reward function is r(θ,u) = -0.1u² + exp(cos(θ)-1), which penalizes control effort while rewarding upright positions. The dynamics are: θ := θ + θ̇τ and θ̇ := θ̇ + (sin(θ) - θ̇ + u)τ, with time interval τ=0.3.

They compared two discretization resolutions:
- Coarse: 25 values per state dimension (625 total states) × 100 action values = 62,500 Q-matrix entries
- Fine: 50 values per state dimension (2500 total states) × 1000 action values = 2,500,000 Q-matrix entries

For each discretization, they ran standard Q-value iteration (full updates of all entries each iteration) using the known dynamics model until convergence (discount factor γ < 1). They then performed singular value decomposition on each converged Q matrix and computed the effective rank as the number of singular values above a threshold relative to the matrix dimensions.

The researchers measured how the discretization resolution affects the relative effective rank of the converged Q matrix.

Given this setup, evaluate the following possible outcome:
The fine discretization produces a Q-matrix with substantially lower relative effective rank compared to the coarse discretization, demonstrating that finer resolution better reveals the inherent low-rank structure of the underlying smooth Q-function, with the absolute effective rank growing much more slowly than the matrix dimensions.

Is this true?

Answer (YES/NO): YES